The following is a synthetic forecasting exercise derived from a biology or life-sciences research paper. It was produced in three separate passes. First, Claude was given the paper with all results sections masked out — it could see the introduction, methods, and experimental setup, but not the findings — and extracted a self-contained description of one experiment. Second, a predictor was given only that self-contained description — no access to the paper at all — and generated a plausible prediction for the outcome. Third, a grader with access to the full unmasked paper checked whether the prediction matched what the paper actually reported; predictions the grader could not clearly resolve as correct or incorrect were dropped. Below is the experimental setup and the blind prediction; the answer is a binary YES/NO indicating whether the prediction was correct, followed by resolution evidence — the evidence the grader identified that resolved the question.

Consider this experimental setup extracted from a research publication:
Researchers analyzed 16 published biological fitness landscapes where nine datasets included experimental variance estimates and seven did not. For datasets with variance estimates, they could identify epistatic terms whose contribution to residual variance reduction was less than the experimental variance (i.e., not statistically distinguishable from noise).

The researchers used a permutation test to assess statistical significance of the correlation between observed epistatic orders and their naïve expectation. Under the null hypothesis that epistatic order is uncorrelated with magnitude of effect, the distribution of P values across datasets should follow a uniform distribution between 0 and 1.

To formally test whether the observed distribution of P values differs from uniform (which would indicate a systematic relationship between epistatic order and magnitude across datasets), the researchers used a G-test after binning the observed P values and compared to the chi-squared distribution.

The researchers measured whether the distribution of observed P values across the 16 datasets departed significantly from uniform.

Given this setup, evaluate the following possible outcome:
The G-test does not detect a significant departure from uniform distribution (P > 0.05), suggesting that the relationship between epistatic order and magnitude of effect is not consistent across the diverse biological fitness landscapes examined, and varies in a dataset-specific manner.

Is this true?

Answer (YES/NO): NO